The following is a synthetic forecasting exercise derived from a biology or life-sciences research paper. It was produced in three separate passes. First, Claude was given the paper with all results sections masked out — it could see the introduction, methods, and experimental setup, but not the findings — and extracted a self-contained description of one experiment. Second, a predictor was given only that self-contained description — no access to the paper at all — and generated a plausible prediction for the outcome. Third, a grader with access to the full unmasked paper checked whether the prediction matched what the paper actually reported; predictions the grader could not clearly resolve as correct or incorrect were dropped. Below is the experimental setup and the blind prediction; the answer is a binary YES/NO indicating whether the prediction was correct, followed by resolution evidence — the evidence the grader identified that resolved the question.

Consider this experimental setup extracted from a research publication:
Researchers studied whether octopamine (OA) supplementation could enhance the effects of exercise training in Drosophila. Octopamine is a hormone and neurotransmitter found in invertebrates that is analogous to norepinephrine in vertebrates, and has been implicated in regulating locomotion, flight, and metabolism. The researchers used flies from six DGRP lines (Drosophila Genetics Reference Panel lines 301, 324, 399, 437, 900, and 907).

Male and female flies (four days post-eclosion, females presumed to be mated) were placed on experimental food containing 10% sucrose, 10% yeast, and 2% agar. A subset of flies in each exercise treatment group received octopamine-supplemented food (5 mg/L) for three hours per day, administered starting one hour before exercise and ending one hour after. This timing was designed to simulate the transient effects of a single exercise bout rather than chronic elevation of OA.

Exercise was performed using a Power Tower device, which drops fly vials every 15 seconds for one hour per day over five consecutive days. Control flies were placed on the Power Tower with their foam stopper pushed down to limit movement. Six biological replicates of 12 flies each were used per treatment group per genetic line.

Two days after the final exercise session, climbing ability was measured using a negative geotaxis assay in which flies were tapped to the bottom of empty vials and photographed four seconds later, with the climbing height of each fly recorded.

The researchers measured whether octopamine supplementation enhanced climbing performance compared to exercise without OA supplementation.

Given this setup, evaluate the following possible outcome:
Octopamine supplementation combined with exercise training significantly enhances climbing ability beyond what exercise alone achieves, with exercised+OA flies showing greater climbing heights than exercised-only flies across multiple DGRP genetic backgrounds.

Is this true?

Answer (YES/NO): NO